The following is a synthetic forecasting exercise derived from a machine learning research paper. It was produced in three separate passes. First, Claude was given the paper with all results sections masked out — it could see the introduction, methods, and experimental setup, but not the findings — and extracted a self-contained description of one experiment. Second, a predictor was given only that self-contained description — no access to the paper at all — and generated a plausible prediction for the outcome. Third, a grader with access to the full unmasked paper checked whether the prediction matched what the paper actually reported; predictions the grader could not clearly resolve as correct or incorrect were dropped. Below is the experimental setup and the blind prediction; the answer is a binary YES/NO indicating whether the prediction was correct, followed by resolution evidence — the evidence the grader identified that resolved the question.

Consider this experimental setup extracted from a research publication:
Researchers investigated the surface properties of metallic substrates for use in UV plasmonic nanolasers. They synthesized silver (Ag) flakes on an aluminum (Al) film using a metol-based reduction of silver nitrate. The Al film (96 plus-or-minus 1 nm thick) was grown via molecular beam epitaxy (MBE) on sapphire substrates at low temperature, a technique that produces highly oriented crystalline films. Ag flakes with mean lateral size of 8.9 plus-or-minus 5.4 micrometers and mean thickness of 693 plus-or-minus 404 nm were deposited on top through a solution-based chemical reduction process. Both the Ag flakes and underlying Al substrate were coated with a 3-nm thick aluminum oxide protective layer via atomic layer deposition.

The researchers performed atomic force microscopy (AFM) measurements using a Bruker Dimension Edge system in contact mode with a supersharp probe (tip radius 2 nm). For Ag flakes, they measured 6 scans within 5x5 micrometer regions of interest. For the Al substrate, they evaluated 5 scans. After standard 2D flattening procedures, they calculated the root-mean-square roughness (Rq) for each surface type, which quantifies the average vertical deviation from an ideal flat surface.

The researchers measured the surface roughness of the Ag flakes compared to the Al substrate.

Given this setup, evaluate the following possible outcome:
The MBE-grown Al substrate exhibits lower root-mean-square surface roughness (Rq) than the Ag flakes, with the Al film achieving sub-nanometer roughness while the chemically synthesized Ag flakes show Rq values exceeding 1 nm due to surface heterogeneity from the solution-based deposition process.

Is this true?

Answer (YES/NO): NO